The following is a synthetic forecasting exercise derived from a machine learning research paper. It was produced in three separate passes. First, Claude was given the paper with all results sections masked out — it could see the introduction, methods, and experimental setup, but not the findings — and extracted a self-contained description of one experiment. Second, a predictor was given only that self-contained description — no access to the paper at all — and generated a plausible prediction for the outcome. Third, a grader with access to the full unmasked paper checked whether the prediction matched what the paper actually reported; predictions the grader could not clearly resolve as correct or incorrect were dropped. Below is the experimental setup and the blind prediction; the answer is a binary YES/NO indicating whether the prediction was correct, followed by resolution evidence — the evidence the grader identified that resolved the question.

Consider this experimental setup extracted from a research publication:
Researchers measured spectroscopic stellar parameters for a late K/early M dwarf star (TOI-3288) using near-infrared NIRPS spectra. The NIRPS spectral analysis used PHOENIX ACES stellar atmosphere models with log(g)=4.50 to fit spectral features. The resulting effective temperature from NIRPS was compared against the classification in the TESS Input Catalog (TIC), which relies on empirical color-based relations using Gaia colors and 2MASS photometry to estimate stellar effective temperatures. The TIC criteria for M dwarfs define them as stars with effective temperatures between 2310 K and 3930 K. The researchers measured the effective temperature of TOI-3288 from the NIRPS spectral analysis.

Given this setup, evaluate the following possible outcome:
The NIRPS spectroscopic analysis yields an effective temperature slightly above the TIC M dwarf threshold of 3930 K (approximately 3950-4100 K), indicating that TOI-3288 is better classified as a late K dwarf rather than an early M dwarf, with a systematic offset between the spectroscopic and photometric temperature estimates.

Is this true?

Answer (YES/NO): NO